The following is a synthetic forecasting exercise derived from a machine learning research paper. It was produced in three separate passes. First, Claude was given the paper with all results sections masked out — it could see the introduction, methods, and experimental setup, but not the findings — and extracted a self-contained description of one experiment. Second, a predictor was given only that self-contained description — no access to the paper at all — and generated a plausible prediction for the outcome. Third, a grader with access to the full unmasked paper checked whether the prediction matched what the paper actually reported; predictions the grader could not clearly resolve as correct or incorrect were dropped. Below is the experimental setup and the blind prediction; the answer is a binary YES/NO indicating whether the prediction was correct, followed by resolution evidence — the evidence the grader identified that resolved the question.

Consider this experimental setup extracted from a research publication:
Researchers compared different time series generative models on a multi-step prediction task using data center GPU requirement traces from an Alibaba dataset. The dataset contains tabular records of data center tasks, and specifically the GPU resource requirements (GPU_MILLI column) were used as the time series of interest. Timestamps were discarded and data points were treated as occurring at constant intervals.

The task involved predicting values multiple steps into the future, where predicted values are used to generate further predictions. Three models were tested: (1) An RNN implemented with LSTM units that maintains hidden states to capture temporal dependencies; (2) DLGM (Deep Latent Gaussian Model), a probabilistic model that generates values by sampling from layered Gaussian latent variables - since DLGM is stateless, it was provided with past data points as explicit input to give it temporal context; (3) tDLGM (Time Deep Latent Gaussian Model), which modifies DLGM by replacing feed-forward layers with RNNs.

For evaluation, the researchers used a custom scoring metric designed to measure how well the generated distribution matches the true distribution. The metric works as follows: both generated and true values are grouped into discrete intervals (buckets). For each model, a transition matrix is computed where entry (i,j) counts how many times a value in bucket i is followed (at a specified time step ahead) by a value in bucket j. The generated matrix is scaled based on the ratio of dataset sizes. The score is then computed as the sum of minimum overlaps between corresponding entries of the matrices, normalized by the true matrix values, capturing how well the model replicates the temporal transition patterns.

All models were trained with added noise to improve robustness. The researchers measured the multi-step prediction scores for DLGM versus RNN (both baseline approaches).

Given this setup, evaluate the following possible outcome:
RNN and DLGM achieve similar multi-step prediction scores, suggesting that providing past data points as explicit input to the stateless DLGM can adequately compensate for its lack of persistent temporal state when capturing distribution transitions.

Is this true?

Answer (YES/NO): NO